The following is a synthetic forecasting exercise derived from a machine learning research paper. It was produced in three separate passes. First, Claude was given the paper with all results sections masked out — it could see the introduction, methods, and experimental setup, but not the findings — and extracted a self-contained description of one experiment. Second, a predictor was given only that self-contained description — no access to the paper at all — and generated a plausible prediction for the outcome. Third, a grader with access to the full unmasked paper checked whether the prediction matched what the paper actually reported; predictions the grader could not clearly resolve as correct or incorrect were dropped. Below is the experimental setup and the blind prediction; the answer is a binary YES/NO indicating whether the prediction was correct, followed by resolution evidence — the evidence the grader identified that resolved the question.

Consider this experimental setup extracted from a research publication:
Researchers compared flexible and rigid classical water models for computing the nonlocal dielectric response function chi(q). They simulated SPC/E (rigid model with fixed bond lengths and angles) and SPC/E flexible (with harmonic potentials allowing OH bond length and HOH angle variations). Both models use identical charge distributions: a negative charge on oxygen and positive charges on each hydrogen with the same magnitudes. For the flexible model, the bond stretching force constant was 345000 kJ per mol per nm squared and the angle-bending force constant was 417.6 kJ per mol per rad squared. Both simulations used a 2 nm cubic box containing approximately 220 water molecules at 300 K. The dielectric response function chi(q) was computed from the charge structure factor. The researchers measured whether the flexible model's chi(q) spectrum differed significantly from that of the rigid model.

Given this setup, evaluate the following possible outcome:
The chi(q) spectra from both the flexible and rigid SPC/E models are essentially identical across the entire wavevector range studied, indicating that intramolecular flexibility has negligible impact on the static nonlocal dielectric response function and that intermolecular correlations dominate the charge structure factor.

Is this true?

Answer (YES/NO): NO